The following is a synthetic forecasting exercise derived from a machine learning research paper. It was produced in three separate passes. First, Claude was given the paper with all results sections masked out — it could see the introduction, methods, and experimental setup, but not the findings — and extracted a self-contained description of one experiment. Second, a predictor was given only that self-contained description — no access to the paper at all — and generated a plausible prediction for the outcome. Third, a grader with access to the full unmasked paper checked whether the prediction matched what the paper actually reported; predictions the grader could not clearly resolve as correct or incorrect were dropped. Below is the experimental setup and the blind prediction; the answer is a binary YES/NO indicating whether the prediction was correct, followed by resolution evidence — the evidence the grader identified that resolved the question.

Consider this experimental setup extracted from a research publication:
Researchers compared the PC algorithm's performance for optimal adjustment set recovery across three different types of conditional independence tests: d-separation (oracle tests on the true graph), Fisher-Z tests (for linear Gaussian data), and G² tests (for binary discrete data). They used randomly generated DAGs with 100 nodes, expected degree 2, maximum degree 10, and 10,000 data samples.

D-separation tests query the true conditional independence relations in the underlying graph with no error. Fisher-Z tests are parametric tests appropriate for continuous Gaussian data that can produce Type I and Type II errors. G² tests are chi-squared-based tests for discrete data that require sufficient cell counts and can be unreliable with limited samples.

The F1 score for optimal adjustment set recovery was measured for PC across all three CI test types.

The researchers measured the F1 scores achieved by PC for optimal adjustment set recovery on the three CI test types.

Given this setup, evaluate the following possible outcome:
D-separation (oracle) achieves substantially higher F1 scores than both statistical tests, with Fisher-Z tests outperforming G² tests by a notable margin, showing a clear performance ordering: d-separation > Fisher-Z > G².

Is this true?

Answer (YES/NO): YES